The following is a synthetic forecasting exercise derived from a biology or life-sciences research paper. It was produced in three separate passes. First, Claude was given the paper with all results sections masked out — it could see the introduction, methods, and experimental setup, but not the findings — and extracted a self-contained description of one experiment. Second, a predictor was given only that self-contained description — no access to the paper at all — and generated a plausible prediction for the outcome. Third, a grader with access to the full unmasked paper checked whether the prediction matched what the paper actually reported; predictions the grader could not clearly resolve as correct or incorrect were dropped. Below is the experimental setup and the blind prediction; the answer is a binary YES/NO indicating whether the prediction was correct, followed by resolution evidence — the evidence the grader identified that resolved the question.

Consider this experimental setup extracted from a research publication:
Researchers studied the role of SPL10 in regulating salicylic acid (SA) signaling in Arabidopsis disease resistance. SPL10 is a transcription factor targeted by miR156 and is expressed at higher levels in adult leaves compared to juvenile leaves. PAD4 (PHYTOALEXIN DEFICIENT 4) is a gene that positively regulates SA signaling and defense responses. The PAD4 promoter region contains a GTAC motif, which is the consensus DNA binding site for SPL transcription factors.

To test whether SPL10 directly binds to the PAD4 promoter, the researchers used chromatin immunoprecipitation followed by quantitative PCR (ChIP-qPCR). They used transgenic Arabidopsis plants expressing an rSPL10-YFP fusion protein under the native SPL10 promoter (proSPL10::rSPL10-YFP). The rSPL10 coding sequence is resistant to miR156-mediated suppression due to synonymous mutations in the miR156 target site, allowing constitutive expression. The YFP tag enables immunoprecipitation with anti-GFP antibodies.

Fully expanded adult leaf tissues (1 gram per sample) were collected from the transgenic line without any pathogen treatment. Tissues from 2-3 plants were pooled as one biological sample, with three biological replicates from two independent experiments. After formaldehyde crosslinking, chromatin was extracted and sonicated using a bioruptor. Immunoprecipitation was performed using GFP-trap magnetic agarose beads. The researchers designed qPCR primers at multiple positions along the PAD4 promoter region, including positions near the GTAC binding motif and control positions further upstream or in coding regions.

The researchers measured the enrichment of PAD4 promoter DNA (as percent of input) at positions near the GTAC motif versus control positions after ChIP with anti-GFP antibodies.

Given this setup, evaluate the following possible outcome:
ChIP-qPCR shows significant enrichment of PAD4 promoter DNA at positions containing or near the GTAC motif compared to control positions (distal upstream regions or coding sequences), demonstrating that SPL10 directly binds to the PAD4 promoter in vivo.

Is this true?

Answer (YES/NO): YES